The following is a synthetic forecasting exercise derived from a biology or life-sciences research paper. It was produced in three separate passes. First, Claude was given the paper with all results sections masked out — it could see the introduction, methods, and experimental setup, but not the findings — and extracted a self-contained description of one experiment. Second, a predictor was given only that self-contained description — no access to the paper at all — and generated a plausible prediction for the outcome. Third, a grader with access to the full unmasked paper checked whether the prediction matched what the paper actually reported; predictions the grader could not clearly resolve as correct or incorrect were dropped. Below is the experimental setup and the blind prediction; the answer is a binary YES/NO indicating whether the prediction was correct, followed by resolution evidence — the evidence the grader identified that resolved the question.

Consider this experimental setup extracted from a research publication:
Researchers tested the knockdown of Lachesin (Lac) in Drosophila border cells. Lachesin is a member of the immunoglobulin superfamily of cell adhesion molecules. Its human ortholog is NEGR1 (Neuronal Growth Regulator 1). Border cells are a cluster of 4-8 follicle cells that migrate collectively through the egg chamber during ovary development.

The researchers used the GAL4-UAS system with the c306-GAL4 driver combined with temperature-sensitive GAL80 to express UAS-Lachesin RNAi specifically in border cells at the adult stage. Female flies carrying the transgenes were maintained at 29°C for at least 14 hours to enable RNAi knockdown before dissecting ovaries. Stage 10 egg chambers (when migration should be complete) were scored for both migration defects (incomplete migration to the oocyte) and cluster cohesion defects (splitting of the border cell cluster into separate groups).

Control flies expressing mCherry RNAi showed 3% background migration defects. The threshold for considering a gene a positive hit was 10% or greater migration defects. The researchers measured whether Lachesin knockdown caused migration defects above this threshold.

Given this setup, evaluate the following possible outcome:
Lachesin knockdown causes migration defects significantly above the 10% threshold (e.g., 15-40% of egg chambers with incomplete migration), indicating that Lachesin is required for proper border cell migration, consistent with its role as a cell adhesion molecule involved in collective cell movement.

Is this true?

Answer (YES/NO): NO